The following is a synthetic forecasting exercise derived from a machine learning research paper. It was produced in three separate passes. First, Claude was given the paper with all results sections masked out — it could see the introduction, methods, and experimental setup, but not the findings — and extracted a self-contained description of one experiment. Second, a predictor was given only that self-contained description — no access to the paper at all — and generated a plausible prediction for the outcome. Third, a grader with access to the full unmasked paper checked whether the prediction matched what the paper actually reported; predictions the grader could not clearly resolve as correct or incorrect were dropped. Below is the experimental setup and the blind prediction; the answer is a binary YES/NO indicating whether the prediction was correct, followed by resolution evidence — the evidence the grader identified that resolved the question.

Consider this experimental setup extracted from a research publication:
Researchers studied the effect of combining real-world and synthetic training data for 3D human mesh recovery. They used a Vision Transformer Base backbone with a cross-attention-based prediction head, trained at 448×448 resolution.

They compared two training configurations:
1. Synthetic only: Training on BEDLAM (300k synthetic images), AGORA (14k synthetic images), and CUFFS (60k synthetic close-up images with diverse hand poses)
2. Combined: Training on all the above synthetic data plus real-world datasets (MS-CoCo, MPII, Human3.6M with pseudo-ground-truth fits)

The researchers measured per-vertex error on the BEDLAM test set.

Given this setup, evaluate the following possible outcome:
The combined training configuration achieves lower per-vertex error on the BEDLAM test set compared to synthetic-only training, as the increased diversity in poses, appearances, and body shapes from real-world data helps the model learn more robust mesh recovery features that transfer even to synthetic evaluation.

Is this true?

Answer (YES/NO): NO